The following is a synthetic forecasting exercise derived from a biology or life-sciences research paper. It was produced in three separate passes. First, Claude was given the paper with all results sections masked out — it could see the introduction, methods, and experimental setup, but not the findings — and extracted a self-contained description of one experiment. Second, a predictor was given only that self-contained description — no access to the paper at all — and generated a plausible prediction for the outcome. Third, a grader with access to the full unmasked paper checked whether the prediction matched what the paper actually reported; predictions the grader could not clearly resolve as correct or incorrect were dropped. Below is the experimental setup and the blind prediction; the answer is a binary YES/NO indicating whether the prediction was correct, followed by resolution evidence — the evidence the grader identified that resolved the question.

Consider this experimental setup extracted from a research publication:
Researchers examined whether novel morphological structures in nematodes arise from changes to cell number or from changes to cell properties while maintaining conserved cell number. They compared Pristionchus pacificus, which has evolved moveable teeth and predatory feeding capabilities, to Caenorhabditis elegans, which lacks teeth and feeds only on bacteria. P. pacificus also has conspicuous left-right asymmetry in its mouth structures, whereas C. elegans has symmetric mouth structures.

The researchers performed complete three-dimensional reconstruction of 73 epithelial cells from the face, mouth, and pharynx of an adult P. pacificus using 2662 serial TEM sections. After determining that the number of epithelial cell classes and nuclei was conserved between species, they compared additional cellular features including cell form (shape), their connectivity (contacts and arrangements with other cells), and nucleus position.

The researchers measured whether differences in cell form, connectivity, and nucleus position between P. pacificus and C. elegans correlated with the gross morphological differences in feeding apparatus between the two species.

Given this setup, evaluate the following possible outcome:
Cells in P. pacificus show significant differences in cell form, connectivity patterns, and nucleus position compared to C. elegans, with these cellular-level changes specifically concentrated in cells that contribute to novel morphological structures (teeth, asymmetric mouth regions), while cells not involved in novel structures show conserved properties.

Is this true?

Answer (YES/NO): YES